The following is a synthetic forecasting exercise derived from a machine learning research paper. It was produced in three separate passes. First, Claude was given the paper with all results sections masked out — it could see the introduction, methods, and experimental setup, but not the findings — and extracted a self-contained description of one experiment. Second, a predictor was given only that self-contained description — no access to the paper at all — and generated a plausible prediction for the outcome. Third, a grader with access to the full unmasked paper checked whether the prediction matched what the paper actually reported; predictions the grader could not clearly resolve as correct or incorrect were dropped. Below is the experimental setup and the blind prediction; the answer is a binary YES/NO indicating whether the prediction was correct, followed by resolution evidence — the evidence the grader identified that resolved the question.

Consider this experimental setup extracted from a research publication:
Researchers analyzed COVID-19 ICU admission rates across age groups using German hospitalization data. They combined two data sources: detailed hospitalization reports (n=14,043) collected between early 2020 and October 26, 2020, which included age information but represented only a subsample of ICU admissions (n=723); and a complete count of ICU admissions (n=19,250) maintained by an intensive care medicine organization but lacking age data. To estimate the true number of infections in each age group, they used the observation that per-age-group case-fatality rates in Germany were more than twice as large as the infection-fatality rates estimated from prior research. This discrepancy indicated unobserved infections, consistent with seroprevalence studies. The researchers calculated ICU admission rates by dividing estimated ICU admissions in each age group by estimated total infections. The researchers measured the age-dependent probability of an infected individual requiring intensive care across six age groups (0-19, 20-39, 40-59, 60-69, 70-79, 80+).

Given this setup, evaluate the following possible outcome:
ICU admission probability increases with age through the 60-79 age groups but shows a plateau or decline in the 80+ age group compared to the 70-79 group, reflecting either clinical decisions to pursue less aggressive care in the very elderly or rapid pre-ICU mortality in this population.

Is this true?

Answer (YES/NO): NO